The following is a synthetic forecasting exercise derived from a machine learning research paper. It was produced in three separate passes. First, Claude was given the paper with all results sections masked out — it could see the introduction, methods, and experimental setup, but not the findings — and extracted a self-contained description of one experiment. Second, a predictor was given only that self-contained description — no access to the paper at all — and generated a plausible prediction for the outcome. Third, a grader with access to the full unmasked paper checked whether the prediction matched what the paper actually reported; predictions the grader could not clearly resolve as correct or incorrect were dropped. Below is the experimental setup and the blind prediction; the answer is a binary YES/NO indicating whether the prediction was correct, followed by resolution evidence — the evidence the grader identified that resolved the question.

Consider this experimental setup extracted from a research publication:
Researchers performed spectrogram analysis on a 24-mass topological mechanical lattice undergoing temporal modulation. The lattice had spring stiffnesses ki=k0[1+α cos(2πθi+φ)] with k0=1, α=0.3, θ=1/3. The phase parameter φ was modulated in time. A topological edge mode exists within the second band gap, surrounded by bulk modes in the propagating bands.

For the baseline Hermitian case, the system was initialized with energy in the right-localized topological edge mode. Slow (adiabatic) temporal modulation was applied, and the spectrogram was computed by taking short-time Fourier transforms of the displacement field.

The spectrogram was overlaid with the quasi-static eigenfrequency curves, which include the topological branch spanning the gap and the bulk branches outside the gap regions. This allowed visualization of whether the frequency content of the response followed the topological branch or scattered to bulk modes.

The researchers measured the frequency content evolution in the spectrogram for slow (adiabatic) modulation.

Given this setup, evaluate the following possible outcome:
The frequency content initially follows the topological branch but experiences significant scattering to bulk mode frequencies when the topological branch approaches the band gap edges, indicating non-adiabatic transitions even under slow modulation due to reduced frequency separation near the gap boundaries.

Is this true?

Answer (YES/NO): NO